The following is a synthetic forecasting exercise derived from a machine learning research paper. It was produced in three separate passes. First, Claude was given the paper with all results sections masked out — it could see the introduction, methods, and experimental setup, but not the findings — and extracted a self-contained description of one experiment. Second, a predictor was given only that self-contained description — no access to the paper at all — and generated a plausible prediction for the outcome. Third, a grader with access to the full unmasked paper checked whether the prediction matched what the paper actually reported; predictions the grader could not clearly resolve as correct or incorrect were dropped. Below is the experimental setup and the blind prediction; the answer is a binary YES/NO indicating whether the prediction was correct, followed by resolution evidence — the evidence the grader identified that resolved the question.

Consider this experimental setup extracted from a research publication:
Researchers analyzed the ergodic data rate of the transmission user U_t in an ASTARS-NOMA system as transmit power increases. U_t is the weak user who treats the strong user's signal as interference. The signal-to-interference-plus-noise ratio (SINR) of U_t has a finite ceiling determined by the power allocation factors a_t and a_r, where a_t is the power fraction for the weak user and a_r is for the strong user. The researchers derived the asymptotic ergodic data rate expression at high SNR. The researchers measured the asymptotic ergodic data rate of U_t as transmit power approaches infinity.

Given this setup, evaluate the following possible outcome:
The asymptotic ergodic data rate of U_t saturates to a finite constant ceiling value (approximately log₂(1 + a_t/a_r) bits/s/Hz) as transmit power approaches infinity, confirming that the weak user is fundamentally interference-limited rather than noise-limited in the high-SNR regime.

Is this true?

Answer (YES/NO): NO